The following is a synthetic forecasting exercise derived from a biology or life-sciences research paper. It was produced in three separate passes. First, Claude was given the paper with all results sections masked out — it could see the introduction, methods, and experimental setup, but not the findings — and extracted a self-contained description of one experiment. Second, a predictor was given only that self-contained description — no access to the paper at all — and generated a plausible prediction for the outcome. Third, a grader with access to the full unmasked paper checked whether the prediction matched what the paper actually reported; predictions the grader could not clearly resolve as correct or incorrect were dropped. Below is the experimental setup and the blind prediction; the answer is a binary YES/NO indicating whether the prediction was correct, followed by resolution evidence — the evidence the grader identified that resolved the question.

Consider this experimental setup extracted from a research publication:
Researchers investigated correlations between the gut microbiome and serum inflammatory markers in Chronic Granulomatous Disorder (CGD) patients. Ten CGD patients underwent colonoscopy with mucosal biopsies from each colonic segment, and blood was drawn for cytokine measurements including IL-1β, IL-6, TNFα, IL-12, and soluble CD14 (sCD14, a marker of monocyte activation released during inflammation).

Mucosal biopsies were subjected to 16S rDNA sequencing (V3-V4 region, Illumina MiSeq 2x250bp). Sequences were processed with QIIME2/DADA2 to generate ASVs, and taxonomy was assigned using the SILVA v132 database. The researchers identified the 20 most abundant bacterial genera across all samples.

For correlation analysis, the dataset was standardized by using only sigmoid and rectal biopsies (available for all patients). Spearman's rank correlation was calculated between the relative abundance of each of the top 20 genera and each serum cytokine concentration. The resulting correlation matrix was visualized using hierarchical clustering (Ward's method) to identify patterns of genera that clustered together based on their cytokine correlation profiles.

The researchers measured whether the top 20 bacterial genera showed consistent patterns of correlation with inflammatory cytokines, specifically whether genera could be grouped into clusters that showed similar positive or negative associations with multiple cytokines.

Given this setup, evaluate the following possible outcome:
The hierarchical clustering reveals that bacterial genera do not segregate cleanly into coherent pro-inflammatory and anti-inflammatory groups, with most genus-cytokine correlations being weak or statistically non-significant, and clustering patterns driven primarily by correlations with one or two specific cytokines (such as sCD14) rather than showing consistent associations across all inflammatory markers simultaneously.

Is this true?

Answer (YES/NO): NO